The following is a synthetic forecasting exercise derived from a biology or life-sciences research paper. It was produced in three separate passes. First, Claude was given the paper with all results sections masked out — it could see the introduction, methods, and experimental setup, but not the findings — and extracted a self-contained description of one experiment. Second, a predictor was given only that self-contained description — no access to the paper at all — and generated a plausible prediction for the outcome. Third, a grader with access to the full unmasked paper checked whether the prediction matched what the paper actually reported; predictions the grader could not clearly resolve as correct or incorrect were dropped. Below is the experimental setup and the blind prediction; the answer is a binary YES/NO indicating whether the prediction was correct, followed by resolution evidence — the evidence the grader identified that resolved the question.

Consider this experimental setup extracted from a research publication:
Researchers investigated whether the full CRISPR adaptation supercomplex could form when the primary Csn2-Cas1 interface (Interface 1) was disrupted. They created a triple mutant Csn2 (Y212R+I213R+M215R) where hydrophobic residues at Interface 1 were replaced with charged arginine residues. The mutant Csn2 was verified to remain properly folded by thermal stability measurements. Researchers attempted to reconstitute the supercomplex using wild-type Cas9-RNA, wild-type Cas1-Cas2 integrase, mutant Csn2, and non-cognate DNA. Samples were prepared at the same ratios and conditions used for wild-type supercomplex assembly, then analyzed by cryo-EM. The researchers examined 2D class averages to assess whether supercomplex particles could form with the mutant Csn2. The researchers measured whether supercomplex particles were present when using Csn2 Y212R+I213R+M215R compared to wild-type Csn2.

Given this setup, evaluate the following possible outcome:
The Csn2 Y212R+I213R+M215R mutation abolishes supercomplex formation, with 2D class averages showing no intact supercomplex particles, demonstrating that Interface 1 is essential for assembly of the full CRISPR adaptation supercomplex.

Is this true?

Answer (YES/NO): YES